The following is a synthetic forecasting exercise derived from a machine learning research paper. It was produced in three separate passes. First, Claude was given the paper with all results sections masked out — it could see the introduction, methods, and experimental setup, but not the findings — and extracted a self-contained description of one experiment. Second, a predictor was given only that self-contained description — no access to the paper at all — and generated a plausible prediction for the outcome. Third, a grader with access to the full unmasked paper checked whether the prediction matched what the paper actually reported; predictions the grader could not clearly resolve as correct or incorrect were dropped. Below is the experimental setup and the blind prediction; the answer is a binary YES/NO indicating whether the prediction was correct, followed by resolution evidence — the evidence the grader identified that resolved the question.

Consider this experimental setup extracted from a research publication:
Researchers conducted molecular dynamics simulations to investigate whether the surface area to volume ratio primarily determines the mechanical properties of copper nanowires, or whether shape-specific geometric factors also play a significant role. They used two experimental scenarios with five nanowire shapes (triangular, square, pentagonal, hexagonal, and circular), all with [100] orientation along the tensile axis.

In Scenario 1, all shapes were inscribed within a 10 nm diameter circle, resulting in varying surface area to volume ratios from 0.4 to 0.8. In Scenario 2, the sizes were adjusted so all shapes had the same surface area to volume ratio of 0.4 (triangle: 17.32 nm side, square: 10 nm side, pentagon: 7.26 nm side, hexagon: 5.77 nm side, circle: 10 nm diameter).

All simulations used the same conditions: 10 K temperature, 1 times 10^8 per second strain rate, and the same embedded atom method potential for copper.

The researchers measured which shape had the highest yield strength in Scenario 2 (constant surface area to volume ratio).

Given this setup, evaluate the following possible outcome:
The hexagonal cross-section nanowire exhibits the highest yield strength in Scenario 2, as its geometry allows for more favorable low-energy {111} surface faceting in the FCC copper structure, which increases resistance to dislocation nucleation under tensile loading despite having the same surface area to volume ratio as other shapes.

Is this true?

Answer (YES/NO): NO